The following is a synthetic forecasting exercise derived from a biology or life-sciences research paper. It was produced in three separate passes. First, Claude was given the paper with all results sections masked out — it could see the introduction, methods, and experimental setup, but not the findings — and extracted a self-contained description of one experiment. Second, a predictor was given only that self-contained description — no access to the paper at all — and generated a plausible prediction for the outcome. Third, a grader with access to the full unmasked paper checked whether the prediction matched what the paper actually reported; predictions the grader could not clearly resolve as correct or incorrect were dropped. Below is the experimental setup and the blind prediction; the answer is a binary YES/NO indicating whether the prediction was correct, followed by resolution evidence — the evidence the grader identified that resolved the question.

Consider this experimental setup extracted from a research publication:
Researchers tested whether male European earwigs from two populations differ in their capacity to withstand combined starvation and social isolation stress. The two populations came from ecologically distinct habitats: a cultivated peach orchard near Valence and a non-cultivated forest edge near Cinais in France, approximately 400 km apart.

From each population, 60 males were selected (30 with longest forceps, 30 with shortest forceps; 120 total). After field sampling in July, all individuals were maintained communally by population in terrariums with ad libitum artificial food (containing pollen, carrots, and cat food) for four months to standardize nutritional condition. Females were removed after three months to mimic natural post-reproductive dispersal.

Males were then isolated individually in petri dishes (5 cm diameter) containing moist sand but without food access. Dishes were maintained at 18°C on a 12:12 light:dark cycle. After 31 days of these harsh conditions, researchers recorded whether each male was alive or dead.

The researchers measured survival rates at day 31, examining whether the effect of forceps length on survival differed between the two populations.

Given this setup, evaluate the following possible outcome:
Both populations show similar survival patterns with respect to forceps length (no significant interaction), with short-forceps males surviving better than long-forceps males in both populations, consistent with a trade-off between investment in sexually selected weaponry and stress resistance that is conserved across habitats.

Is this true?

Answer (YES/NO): NO